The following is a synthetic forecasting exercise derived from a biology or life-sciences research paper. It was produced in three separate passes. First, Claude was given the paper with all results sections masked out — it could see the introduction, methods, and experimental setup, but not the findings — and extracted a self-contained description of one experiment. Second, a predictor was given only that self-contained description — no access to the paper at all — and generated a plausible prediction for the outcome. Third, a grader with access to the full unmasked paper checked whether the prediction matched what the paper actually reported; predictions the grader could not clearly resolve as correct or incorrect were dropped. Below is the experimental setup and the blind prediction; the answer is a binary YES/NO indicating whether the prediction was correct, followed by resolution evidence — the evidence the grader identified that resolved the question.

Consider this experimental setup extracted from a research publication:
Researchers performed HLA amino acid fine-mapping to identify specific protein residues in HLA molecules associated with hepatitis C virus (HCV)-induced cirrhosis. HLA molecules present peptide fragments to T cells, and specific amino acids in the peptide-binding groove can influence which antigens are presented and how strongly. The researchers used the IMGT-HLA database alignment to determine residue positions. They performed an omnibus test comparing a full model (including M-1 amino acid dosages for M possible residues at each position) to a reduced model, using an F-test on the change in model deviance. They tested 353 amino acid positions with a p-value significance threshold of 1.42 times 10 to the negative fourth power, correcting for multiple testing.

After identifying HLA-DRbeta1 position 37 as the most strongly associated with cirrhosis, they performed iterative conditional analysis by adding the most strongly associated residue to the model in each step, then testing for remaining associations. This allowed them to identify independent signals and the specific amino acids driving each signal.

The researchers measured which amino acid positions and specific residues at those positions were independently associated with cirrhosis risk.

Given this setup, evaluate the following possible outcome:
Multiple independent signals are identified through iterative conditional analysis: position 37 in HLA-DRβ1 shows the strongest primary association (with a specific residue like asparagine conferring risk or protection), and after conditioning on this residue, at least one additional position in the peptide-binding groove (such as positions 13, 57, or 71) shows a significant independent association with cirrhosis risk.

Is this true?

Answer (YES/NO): NO